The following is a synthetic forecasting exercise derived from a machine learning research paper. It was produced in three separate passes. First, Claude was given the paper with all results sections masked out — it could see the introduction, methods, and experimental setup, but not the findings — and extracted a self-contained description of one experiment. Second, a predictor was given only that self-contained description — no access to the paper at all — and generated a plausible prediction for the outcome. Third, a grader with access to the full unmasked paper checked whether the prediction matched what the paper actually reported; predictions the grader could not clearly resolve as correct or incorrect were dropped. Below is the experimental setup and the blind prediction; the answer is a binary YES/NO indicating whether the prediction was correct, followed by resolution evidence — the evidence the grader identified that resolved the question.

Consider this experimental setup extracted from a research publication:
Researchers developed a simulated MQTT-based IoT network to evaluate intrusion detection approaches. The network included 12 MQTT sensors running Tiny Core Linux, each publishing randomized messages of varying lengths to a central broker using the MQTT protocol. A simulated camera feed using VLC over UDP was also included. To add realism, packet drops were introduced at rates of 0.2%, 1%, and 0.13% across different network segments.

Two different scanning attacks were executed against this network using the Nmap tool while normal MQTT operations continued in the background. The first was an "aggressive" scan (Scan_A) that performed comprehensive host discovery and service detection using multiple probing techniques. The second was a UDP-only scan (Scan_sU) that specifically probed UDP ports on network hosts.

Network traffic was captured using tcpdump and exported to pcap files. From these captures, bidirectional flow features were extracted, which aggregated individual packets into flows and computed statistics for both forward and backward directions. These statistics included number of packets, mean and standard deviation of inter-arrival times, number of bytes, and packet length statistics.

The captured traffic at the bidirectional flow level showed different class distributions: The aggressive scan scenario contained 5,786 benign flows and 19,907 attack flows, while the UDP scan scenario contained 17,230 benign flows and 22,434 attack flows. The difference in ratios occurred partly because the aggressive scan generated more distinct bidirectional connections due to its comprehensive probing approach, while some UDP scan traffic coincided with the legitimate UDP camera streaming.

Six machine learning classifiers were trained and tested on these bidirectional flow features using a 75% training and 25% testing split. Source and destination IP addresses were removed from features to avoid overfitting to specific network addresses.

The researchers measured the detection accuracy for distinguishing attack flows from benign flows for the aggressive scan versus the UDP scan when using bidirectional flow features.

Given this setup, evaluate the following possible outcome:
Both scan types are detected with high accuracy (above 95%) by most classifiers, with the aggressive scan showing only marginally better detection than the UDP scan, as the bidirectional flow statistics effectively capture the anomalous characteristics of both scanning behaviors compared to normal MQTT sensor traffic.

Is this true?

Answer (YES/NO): NO